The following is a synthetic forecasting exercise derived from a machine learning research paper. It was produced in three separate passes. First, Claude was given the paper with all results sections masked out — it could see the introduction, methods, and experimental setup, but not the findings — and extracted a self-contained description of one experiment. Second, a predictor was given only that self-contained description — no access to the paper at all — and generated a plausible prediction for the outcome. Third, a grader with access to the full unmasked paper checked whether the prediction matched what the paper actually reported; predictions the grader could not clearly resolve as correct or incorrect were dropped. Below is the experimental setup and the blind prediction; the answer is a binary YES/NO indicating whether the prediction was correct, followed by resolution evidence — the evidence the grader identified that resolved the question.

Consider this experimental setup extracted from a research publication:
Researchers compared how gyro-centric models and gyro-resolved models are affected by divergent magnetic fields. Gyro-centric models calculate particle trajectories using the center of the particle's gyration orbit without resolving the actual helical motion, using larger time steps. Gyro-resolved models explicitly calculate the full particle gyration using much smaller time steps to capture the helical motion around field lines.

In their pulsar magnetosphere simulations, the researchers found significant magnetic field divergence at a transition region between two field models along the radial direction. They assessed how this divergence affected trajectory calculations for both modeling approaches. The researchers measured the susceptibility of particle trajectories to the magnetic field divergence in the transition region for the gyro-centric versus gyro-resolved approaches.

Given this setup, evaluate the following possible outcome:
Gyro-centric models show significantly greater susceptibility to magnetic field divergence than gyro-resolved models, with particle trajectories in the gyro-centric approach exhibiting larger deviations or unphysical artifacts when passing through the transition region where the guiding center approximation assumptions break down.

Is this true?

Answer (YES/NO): NO